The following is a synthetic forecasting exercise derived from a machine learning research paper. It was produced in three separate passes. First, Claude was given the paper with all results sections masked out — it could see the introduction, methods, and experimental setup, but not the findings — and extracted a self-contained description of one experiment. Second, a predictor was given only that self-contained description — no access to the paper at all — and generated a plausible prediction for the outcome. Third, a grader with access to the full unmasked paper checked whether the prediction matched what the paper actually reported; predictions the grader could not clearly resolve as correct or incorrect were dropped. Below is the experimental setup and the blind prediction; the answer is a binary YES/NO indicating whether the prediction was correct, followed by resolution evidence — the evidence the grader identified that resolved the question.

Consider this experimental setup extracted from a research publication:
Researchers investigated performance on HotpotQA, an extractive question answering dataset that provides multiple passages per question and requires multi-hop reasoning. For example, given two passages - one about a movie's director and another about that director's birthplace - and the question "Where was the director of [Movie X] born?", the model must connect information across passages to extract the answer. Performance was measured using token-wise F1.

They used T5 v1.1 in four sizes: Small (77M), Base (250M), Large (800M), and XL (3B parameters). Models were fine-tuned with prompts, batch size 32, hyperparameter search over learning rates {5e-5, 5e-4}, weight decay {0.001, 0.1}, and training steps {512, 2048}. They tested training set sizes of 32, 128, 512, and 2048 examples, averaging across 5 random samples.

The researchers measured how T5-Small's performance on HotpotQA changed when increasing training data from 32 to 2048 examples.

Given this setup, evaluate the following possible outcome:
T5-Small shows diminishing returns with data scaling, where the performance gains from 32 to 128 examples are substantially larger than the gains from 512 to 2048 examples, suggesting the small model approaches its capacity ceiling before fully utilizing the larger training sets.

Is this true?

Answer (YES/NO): NO